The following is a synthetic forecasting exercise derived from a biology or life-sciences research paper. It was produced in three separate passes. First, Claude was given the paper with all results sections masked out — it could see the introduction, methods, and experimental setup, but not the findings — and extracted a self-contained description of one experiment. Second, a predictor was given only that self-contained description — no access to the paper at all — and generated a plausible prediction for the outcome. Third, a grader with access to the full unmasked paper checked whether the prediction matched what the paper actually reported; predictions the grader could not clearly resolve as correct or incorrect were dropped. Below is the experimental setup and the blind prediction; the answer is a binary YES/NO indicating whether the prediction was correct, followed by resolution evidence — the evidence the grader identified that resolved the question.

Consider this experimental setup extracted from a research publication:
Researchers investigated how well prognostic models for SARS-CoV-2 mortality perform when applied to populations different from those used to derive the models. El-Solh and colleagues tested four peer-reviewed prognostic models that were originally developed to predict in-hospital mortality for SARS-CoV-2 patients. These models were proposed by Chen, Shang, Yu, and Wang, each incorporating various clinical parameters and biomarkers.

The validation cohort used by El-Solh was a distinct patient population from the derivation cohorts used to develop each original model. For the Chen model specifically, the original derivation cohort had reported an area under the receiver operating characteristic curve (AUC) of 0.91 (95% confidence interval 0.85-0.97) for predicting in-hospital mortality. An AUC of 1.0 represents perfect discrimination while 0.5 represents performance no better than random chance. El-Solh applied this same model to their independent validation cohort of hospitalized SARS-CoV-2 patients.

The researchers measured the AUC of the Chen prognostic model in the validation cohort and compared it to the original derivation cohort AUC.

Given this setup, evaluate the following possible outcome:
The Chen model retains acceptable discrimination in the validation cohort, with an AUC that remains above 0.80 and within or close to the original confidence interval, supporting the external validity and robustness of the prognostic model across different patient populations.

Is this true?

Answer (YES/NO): NO